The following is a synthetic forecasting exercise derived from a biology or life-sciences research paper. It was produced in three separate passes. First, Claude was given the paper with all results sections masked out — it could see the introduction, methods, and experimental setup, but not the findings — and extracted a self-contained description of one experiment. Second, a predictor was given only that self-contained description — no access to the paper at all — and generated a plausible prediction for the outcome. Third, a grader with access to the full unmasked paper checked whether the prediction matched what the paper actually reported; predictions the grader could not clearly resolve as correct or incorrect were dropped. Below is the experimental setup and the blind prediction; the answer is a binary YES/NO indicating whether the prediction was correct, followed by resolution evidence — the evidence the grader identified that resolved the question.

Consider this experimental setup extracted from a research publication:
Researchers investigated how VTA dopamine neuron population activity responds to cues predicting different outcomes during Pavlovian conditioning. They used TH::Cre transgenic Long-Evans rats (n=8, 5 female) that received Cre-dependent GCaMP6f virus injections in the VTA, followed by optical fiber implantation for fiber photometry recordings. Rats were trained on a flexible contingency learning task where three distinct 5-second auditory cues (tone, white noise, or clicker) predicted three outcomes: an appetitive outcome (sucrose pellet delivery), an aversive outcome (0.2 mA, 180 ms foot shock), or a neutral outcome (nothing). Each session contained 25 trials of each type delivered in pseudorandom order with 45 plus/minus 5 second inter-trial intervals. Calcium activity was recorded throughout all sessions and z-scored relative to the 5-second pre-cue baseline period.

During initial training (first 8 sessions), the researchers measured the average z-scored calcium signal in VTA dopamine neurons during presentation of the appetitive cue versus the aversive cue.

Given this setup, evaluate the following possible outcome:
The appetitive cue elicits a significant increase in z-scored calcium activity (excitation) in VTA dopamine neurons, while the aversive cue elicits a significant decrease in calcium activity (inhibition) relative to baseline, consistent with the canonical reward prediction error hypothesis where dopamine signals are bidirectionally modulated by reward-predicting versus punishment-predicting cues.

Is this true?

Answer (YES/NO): YES